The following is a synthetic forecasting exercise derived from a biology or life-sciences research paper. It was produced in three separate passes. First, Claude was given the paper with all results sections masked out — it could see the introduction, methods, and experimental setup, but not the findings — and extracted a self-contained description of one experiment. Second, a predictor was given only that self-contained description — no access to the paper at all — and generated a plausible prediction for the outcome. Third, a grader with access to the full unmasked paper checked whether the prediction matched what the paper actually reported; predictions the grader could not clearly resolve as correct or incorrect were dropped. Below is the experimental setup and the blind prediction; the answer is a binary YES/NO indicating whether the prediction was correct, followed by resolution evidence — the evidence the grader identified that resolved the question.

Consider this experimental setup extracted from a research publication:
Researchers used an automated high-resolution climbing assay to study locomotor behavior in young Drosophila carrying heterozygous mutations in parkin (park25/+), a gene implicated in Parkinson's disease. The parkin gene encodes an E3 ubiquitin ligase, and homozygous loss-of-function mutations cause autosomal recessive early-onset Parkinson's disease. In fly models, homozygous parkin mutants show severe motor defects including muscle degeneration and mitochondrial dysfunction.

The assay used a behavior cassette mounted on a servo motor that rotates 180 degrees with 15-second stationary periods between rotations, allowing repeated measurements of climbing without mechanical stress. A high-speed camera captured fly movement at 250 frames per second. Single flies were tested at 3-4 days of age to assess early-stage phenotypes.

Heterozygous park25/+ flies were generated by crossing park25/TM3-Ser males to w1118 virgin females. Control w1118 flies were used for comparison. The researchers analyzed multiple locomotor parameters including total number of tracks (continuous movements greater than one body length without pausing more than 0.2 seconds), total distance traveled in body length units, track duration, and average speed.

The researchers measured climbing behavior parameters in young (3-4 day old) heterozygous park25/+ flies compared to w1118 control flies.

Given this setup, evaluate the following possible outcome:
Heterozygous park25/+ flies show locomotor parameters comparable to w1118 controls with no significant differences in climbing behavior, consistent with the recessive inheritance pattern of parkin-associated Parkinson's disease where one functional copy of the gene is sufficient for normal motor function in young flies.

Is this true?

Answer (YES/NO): YES